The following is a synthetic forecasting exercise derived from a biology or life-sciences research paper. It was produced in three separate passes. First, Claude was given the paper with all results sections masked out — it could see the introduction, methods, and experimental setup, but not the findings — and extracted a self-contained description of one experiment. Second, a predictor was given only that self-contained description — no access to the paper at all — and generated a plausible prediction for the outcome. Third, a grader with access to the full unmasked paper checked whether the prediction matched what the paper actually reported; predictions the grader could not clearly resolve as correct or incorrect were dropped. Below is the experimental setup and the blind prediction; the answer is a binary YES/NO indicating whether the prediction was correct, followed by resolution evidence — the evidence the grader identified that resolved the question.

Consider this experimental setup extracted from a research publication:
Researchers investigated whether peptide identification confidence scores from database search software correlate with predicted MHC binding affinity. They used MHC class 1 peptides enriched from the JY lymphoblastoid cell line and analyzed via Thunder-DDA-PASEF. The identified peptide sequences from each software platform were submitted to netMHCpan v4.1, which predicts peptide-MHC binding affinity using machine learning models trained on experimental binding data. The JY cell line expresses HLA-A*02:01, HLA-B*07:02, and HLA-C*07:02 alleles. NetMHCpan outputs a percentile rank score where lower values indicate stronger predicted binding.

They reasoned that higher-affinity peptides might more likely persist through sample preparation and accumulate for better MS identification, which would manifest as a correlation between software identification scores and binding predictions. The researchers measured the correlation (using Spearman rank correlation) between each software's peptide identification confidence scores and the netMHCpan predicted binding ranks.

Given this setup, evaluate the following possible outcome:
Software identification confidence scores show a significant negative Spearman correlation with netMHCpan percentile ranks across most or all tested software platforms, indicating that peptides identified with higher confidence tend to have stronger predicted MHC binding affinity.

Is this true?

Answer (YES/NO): NO